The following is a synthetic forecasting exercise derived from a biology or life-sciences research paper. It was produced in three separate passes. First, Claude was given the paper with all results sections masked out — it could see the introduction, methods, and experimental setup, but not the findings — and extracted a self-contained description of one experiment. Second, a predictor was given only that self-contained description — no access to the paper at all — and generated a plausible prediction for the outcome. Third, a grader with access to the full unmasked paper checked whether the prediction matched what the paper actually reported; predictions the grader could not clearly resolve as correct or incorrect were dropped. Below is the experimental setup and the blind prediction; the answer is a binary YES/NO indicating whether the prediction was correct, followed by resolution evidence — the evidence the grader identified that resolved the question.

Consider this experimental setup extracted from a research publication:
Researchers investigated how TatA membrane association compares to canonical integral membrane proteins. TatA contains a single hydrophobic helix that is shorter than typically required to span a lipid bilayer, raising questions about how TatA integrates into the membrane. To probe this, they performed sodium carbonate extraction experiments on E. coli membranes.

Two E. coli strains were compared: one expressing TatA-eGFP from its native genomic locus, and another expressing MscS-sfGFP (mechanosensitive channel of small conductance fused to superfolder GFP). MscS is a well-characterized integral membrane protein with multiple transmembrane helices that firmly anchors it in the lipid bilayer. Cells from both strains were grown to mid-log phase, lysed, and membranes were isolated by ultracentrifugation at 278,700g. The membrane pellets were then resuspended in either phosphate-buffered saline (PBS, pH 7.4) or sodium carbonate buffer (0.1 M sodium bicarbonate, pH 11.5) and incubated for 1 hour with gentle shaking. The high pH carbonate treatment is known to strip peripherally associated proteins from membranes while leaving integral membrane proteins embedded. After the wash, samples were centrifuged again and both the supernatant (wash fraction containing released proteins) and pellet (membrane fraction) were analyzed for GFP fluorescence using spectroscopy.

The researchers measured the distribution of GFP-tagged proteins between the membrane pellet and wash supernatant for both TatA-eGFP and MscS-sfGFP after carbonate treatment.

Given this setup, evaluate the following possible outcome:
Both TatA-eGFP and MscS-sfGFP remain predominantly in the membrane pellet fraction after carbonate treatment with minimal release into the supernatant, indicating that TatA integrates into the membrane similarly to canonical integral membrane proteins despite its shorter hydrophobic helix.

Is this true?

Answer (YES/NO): NO